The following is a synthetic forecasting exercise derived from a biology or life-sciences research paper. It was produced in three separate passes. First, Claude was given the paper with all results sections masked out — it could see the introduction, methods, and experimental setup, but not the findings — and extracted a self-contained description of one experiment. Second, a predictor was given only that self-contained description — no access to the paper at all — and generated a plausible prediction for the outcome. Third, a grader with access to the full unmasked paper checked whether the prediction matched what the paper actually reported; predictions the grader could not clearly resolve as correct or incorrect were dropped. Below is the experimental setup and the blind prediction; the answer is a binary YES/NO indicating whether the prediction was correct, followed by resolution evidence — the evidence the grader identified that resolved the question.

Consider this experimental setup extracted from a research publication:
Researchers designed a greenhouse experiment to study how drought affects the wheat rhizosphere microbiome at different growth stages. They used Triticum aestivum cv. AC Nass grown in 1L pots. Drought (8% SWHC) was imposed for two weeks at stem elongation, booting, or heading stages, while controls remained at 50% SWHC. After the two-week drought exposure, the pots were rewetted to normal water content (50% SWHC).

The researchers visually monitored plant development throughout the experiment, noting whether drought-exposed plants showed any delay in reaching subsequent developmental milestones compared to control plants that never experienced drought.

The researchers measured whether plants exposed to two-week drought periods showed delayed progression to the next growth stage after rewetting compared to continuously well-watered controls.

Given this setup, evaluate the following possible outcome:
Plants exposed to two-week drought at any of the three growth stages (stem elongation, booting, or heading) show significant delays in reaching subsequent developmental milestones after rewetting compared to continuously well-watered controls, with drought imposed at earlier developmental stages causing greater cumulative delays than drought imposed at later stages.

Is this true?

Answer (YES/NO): NO